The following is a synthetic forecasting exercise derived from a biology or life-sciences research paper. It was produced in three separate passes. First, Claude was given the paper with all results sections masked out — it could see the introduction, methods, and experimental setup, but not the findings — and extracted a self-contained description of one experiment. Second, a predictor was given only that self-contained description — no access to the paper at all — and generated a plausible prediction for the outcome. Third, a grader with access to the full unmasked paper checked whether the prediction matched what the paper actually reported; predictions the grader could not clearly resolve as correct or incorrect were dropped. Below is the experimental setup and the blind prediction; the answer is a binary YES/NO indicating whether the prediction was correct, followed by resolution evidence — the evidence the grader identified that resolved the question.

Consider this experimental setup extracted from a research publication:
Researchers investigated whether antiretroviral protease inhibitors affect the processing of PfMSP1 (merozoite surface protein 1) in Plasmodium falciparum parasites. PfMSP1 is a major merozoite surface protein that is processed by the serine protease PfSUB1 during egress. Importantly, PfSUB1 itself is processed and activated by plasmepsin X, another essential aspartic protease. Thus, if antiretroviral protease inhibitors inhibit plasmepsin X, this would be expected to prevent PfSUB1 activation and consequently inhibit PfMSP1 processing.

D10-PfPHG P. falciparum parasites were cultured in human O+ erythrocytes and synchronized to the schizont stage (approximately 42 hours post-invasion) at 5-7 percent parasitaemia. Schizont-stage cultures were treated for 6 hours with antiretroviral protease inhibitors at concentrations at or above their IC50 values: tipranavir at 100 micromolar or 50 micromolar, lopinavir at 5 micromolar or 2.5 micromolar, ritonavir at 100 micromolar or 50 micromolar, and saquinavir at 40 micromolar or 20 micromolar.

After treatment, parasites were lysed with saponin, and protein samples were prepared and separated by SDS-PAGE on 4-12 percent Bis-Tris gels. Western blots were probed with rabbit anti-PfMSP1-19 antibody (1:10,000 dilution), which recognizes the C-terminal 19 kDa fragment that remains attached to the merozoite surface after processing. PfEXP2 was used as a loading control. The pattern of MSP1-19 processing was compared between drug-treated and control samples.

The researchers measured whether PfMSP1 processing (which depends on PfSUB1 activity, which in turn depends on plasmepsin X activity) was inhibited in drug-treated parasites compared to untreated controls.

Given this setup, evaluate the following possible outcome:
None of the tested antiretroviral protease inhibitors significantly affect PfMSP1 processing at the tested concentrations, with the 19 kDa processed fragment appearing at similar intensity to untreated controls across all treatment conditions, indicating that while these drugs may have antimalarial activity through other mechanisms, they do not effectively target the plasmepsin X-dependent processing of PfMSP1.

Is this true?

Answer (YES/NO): NO